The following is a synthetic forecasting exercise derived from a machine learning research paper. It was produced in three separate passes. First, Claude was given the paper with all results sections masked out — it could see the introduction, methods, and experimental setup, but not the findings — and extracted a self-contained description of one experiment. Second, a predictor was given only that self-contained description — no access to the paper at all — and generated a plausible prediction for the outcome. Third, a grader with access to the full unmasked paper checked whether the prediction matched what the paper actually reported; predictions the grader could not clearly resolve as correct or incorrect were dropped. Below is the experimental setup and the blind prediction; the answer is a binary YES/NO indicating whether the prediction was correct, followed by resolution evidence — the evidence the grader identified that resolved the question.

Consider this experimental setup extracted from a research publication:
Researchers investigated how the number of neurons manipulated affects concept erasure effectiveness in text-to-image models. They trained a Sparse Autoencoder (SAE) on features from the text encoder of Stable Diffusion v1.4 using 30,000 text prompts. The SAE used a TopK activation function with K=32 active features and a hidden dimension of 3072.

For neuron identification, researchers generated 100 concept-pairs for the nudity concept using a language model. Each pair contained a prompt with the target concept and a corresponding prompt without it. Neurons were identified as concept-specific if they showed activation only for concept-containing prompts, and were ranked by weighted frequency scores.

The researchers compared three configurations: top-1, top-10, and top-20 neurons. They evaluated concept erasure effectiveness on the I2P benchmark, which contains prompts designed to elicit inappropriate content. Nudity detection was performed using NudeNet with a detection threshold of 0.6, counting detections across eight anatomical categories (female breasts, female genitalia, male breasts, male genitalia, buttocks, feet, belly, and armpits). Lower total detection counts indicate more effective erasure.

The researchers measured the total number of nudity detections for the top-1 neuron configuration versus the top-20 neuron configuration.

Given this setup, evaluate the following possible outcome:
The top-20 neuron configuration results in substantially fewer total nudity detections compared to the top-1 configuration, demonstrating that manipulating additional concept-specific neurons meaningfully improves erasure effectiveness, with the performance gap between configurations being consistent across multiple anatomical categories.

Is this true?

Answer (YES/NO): NO